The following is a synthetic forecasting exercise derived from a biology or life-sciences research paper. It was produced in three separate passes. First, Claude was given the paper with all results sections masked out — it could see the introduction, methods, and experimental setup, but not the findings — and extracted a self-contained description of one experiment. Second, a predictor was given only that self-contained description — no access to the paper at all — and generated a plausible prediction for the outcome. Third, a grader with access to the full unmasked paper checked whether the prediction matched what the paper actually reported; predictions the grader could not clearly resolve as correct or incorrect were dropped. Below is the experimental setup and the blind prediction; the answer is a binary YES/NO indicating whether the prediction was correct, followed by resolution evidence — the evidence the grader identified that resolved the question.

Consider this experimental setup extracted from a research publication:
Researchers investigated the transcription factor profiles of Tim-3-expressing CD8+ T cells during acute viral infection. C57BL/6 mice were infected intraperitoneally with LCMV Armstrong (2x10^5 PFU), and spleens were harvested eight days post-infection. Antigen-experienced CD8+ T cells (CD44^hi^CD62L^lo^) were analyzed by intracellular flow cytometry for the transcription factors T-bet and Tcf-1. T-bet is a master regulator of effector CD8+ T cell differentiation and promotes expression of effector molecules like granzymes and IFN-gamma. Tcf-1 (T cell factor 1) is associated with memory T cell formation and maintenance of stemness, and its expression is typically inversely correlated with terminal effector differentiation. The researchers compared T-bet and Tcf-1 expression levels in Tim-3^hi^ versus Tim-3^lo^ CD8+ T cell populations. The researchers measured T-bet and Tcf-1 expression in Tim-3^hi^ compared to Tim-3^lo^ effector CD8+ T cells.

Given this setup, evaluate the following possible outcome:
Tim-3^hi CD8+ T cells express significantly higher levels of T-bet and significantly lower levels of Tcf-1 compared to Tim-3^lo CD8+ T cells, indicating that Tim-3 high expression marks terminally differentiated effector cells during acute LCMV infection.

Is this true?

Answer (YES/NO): YES